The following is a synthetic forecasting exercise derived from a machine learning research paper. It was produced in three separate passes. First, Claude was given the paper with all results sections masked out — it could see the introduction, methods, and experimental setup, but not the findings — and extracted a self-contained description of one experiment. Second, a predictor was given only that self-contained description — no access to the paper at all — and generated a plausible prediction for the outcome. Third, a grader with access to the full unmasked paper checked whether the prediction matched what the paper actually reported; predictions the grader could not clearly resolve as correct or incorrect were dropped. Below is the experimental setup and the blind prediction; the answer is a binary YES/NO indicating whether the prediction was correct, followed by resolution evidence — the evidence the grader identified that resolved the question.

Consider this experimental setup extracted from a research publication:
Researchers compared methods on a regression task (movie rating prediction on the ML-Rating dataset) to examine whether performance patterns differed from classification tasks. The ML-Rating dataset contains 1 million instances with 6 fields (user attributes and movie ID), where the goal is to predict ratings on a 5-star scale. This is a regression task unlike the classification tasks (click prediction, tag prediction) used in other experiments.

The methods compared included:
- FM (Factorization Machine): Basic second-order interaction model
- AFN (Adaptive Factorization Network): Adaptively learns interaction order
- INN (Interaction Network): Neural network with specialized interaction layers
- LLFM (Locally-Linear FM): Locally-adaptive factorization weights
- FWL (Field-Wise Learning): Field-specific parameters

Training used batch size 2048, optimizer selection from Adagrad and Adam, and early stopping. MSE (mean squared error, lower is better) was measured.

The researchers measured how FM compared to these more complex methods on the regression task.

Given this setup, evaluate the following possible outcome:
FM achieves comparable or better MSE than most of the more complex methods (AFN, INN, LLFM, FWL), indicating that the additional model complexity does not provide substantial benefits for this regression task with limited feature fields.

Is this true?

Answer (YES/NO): NO